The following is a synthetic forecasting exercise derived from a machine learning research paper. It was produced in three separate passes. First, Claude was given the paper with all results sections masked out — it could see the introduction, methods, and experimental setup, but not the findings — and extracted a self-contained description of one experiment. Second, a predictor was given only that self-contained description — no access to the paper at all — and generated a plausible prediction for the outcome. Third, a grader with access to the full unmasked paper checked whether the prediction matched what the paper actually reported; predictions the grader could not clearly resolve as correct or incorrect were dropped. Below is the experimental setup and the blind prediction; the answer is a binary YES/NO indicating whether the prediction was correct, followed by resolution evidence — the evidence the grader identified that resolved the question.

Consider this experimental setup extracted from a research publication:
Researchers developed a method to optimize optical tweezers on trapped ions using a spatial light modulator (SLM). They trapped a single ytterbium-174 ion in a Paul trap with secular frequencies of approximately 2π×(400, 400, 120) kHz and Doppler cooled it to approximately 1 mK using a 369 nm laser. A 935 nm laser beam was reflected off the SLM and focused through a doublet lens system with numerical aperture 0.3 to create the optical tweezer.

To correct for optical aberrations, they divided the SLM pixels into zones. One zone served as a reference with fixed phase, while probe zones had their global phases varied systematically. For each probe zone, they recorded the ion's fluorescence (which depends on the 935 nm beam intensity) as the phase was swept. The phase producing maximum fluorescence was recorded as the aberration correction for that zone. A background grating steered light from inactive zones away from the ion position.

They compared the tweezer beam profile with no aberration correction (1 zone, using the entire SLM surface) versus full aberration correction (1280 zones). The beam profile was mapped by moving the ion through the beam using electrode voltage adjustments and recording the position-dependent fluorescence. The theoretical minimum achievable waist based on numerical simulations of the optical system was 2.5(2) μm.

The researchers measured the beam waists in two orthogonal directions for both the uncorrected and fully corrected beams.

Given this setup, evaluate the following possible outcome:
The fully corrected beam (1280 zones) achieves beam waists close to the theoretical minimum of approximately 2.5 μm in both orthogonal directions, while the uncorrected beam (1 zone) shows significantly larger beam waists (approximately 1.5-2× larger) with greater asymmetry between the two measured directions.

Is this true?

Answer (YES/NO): YES